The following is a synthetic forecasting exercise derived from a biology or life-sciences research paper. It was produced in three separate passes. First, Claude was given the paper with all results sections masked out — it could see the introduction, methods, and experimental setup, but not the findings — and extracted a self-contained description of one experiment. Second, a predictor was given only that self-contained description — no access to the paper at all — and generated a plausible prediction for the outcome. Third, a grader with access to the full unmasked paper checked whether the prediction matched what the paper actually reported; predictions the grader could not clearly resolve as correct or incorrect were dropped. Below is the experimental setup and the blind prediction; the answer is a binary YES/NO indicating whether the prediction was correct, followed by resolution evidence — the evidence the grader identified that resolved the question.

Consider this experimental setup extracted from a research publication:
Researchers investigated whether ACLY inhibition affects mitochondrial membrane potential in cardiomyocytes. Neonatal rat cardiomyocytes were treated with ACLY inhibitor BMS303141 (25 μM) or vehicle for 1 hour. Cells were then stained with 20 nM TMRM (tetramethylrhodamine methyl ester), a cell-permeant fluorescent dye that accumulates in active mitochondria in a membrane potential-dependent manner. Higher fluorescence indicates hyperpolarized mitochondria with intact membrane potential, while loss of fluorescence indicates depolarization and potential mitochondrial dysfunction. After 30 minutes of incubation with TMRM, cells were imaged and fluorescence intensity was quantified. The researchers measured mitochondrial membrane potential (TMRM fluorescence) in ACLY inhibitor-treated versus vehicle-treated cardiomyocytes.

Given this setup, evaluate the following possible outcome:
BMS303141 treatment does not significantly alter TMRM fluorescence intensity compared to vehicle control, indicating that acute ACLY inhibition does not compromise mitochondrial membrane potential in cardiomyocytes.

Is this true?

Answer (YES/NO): YES